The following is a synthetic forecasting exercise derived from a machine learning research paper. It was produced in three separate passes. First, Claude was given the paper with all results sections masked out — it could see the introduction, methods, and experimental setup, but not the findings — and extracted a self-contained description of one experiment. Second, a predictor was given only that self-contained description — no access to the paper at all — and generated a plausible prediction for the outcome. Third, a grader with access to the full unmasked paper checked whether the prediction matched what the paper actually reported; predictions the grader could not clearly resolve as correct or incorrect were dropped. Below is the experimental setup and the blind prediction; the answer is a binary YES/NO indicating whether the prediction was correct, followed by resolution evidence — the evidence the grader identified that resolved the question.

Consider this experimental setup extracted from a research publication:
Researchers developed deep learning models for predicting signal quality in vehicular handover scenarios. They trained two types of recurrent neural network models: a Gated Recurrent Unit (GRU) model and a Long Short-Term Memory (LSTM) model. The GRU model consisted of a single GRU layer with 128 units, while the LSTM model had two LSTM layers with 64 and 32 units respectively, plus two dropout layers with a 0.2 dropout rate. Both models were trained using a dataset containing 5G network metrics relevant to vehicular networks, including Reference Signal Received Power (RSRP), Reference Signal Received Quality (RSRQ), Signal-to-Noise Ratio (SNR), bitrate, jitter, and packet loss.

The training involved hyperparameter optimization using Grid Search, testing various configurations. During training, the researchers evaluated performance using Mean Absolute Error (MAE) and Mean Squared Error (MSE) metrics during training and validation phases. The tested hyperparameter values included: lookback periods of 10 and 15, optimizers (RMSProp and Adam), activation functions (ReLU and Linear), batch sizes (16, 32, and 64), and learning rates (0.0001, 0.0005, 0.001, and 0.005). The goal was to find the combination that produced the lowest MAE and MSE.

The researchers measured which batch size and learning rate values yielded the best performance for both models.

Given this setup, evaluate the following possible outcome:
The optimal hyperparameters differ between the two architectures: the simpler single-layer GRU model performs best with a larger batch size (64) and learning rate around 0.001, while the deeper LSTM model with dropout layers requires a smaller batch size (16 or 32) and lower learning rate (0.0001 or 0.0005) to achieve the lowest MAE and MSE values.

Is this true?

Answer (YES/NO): NO